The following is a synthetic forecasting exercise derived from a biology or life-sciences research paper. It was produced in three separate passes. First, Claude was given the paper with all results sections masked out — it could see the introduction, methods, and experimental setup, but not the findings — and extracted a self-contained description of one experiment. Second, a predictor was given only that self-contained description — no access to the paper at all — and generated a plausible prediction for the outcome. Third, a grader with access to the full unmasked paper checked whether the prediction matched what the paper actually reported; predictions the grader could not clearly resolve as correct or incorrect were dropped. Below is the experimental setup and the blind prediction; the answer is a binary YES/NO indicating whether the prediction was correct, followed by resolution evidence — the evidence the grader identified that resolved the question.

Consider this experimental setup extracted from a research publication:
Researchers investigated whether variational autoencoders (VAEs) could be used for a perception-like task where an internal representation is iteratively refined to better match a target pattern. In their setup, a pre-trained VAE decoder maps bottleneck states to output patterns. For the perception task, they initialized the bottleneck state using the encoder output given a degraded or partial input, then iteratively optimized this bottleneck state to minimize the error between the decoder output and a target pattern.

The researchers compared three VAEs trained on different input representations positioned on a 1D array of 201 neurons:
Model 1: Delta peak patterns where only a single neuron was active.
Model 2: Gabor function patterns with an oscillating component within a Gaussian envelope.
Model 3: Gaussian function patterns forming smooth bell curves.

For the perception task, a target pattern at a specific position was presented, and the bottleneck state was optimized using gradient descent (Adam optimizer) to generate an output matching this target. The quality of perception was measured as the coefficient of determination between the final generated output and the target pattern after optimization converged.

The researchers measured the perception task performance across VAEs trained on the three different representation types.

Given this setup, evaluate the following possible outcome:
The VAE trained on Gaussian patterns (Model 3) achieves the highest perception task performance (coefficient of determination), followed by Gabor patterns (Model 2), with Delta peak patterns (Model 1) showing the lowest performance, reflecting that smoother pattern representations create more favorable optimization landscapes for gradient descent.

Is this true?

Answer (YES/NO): YES